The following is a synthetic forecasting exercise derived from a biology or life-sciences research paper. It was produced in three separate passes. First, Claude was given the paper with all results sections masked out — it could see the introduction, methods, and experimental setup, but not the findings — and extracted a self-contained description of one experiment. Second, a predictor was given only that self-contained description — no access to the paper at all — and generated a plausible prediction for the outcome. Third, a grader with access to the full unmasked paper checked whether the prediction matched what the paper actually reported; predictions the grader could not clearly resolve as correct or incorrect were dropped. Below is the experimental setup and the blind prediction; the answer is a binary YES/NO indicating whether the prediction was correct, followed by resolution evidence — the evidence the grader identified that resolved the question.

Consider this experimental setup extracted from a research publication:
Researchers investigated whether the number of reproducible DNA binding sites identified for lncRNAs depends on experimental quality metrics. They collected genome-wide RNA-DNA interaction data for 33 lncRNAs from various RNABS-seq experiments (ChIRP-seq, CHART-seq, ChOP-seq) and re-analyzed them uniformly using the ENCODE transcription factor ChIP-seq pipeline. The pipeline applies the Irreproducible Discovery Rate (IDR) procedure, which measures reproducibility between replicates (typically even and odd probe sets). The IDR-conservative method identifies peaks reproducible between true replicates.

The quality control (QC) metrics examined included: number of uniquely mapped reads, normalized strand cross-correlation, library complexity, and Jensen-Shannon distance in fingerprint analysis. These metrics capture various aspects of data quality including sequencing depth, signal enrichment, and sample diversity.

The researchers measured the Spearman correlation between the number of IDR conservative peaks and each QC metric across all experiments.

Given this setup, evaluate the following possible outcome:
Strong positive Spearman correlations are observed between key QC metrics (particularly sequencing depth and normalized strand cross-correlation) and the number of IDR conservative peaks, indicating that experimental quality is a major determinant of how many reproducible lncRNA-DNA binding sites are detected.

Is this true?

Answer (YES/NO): NO